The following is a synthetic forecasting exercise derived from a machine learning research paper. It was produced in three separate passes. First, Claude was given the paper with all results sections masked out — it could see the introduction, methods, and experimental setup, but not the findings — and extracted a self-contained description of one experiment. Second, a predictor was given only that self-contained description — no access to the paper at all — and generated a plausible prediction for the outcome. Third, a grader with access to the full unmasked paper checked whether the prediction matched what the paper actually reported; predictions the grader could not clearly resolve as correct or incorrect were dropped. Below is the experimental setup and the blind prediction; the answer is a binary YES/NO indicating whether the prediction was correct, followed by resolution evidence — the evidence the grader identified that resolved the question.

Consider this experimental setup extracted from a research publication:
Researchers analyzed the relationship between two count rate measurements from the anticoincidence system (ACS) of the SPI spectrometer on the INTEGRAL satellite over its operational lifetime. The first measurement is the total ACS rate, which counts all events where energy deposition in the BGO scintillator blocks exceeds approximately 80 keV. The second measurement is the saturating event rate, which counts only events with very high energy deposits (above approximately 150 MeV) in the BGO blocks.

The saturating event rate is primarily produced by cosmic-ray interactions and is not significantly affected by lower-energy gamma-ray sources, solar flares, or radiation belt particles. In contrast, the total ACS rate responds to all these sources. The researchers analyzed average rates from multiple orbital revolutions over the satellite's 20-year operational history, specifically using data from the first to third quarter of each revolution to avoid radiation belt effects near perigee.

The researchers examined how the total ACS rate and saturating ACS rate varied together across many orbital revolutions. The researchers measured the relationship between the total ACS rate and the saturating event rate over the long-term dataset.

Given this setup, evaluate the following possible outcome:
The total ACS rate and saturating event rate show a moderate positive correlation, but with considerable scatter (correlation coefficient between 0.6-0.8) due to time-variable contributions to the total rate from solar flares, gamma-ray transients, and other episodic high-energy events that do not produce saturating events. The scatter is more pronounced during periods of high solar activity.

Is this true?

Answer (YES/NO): NO